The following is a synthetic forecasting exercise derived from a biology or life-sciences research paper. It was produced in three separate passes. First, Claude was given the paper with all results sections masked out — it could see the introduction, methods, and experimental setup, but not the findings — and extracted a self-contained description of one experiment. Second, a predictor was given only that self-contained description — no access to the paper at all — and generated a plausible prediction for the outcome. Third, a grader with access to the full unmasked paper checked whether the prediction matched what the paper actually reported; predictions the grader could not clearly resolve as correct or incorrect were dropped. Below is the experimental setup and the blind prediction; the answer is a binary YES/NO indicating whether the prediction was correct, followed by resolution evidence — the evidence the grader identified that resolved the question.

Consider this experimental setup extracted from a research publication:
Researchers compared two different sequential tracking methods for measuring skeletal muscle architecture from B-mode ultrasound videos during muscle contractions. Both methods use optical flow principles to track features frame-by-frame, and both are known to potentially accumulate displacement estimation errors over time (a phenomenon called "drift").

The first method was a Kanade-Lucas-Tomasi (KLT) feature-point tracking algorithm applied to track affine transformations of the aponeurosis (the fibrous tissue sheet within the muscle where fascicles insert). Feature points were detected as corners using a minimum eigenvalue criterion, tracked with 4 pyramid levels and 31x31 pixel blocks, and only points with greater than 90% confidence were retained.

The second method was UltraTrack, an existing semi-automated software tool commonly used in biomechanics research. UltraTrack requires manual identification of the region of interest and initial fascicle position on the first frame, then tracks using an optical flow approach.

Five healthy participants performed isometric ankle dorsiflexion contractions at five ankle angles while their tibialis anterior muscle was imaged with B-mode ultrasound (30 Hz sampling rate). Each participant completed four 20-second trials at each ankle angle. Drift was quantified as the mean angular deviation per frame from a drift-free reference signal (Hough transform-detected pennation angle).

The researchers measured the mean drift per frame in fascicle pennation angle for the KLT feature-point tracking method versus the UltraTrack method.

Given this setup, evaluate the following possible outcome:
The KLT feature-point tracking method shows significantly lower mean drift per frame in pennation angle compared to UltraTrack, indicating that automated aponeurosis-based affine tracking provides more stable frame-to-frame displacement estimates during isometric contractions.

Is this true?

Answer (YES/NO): NO